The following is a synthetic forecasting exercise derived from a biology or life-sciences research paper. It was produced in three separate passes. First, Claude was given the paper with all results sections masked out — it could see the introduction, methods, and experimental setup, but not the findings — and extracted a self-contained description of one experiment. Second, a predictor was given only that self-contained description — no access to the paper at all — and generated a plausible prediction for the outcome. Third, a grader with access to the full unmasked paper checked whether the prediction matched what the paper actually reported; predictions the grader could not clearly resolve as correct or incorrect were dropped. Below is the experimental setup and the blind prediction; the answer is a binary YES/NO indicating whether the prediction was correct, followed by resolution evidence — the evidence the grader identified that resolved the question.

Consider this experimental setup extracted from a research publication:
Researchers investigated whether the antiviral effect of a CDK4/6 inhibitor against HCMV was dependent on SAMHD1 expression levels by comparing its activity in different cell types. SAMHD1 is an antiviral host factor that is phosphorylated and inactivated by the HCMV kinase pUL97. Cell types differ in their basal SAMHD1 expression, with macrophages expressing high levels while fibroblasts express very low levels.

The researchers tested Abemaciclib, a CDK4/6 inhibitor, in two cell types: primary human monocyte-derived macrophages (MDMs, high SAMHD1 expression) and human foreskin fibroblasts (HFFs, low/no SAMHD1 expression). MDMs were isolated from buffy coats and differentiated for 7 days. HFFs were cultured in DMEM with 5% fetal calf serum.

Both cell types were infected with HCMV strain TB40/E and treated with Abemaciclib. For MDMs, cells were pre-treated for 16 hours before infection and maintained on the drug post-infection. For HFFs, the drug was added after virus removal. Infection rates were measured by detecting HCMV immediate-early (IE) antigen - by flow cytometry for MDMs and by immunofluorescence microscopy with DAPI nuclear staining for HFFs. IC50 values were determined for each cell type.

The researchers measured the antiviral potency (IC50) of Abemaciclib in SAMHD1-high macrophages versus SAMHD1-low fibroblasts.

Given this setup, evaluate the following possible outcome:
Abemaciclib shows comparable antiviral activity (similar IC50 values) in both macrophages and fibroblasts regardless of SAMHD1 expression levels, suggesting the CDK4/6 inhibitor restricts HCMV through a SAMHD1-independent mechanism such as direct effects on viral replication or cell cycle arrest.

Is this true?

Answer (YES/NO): NO